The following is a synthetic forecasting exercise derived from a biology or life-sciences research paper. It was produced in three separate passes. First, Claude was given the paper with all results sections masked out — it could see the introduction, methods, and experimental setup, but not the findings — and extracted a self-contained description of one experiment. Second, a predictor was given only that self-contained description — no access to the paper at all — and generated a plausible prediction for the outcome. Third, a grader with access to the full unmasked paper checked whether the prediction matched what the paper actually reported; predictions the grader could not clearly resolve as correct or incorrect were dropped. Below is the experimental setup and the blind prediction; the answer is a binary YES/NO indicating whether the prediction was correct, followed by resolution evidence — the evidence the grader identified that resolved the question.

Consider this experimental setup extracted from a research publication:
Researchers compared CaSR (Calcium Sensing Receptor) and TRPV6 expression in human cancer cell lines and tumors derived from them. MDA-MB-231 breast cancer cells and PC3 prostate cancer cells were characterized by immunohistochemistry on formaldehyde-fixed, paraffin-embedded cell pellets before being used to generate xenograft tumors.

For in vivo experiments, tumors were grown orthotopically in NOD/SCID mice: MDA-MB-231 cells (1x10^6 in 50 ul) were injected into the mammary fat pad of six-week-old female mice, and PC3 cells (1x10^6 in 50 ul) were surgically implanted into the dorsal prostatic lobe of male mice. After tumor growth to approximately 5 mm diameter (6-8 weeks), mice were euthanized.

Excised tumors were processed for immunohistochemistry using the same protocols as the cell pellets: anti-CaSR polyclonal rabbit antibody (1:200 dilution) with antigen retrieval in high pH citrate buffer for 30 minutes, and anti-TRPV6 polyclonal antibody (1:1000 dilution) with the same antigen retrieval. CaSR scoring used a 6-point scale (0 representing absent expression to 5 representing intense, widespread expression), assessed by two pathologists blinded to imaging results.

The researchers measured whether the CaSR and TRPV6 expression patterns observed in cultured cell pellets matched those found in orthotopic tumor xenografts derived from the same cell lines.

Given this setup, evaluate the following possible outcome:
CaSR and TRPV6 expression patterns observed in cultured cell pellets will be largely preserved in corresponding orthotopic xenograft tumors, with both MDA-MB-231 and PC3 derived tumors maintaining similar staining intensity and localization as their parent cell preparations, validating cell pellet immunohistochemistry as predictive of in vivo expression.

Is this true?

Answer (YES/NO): NO